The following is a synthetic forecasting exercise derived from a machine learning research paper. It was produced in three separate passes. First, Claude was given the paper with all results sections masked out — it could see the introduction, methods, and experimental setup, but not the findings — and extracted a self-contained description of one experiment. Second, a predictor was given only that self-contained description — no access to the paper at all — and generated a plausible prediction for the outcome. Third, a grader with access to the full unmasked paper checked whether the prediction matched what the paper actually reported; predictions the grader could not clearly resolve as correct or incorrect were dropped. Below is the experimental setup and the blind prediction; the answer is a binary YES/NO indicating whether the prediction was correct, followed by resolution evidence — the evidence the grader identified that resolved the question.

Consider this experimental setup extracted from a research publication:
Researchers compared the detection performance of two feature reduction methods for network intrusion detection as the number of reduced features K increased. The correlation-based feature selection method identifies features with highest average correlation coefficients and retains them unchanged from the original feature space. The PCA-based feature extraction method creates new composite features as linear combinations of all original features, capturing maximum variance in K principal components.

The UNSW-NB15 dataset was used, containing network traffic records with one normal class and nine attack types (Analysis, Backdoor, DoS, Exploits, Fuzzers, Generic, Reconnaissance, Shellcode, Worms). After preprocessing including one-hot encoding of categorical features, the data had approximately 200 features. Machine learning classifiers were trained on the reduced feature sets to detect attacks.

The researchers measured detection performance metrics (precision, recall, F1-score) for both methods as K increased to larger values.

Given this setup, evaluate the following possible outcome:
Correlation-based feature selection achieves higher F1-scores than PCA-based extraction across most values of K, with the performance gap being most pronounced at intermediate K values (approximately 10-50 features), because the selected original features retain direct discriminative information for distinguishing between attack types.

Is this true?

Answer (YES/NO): NO